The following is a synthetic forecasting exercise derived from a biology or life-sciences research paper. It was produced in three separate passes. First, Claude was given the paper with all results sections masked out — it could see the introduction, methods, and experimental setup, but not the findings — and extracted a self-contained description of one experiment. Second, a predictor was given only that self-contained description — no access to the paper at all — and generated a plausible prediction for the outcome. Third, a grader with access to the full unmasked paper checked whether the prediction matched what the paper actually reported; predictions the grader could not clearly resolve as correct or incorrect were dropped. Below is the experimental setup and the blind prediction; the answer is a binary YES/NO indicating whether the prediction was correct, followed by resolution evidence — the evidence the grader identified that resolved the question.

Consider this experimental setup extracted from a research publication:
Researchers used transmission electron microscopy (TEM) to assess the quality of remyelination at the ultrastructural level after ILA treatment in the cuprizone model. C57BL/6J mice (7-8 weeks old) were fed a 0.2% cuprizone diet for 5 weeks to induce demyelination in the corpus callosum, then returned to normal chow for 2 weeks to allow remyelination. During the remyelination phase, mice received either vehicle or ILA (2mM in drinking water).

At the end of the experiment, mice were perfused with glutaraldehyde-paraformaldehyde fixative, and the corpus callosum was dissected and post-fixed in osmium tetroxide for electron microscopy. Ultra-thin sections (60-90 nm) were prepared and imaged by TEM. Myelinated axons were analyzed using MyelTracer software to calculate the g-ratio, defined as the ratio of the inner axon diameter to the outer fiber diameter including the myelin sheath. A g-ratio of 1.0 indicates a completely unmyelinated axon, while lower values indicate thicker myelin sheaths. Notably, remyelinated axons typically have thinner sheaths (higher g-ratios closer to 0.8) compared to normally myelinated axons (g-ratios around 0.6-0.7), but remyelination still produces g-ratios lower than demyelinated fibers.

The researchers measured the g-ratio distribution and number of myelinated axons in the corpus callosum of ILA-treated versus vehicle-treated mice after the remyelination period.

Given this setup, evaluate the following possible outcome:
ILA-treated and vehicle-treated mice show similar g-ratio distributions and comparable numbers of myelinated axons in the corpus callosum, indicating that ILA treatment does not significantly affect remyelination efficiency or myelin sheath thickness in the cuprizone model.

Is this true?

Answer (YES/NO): NO